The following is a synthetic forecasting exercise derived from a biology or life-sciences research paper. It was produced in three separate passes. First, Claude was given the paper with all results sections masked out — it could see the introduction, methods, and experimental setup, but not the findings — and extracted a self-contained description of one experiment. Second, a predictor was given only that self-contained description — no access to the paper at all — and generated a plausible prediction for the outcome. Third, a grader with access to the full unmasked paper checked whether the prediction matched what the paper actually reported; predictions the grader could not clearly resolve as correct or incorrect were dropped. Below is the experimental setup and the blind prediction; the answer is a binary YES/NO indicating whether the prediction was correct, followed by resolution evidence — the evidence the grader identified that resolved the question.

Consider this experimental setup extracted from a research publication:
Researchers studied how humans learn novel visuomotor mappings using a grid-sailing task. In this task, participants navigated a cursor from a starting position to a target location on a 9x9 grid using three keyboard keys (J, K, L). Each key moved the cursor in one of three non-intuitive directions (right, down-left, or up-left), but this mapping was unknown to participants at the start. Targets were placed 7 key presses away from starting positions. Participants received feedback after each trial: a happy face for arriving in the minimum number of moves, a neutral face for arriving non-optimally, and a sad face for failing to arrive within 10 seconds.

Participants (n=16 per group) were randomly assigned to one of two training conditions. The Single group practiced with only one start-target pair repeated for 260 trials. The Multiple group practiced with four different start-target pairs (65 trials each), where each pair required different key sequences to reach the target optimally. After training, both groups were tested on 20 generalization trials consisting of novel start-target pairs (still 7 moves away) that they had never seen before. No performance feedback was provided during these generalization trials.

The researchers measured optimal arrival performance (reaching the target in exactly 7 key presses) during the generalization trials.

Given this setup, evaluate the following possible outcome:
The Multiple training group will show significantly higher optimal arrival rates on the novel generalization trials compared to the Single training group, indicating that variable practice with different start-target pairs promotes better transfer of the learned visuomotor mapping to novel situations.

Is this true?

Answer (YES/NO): YES